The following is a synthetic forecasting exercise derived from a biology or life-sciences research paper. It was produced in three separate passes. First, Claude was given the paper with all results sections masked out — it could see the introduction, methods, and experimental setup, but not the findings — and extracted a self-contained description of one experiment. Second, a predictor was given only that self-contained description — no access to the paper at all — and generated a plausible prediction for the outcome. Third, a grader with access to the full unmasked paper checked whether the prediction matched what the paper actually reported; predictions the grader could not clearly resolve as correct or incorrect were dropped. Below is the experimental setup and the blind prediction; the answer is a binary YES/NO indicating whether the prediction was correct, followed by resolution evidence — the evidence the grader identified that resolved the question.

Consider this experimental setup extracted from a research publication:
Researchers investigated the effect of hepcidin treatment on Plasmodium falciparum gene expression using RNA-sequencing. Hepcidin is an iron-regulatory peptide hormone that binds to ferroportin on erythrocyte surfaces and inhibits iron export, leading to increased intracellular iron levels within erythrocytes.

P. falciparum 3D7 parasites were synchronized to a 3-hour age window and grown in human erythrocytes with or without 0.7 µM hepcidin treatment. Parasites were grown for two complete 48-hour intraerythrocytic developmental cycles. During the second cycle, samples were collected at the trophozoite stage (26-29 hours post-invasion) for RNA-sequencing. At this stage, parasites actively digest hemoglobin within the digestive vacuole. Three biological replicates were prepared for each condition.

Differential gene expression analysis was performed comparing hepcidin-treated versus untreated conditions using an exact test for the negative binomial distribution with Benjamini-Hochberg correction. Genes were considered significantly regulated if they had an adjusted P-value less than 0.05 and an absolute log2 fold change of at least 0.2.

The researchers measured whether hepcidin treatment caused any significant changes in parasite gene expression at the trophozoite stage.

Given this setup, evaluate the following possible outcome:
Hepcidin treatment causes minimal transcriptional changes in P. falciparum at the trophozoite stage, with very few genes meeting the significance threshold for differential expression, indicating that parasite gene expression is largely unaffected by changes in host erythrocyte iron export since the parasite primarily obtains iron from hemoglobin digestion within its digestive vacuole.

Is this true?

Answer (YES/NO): NO